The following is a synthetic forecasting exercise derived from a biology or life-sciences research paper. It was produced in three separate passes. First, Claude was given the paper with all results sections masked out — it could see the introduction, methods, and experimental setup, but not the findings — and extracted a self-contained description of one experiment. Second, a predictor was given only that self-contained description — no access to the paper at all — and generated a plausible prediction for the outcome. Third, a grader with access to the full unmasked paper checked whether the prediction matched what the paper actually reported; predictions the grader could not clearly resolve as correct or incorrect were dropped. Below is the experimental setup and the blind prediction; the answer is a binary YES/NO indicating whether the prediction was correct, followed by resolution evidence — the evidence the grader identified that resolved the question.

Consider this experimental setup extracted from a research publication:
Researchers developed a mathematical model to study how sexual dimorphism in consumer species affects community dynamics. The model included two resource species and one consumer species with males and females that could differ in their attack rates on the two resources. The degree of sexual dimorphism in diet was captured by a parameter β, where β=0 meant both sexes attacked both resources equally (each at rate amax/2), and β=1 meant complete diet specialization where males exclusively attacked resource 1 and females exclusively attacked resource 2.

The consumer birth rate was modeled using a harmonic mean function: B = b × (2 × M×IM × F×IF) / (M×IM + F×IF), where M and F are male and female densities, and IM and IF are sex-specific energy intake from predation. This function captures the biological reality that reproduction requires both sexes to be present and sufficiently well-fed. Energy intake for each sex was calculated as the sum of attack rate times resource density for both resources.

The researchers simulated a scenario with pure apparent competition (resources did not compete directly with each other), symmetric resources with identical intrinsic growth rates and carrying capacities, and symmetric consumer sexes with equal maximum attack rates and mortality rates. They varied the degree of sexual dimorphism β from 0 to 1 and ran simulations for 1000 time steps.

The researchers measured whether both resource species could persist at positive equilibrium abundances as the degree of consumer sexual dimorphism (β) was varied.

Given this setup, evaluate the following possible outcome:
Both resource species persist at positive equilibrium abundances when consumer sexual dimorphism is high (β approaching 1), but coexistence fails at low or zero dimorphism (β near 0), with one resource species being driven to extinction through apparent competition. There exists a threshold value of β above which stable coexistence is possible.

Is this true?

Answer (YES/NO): NO